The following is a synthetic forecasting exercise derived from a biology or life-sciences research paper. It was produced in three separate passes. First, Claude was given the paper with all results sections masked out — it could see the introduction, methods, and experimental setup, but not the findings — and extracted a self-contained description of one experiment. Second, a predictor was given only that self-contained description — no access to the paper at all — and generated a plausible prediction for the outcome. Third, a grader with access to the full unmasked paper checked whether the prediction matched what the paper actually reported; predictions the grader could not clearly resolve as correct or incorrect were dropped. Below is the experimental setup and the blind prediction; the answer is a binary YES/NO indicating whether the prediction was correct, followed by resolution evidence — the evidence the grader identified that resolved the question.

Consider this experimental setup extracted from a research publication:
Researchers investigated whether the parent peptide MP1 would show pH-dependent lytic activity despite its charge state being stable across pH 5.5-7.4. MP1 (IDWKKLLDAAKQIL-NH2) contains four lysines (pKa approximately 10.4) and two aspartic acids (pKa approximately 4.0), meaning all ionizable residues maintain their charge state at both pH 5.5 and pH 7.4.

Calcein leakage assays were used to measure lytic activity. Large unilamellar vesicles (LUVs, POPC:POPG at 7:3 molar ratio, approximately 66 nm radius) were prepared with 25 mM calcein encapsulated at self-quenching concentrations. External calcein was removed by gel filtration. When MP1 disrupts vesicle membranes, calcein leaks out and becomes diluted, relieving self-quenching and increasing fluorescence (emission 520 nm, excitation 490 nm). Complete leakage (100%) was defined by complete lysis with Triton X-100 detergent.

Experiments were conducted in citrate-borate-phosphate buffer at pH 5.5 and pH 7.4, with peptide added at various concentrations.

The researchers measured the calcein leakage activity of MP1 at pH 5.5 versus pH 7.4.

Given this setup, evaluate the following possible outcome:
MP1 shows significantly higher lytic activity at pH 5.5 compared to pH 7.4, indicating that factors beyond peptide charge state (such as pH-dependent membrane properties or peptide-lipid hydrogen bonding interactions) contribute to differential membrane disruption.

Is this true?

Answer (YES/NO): NO